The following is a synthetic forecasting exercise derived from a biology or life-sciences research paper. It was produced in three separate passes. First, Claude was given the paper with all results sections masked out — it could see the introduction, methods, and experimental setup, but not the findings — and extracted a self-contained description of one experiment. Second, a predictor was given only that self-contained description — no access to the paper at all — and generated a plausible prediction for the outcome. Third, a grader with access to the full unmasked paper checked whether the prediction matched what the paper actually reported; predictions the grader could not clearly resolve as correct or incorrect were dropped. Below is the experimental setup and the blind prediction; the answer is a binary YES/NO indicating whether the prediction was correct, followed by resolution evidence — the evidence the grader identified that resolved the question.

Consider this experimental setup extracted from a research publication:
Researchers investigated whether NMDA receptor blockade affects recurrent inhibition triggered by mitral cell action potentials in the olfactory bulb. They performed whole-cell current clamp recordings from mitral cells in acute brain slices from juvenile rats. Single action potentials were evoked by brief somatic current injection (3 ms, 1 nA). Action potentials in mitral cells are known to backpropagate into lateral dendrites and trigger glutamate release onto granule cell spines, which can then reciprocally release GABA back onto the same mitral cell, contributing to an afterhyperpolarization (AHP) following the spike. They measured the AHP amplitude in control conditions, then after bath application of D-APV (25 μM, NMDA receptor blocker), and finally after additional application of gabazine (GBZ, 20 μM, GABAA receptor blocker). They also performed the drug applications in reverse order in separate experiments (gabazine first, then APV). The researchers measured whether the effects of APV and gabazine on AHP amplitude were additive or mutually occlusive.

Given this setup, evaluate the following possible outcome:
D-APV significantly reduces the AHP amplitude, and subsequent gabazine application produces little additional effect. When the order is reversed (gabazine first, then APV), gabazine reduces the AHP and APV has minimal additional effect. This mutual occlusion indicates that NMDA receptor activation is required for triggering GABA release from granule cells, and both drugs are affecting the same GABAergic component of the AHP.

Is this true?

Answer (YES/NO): YES